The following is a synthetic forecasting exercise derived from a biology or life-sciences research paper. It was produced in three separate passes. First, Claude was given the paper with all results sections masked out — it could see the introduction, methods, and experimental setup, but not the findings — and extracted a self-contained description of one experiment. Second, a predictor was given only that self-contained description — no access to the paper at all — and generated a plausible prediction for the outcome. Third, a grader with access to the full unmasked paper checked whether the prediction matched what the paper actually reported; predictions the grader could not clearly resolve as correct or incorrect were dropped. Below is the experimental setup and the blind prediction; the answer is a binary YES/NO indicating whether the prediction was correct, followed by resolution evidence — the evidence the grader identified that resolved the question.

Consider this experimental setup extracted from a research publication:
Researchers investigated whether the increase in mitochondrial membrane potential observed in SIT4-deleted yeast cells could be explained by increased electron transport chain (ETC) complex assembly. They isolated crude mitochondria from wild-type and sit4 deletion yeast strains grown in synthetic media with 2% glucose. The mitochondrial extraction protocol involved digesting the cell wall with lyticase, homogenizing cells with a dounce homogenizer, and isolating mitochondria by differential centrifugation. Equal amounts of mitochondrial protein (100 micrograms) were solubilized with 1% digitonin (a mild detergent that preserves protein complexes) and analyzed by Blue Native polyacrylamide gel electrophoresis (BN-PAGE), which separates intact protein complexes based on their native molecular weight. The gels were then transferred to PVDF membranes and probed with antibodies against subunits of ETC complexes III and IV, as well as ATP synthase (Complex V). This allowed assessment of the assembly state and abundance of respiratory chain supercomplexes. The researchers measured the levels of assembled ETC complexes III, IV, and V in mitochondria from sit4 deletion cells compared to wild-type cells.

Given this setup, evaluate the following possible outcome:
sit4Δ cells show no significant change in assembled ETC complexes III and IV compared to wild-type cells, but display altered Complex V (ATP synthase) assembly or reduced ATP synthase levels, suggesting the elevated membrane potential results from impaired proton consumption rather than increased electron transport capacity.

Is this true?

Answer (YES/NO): NO